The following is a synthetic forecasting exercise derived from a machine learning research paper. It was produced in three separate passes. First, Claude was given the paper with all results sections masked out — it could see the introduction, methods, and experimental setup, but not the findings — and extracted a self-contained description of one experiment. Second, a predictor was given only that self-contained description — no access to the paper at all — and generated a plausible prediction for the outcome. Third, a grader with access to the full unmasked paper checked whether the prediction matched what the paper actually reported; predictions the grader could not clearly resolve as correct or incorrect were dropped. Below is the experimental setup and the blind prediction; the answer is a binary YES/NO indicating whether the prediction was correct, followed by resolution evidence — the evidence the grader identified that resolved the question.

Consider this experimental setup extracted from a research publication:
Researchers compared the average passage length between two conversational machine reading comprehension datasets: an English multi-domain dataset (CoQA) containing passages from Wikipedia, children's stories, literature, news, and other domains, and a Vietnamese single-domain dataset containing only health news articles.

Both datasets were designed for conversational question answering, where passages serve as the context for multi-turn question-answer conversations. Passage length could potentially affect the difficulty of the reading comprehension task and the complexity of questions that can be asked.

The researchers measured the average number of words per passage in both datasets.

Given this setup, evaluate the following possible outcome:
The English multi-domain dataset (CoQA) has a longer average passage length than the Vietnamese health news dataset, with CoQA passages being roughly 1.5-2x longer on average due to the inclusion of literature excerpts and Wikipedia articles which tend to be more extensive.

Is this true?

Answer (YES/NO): NO